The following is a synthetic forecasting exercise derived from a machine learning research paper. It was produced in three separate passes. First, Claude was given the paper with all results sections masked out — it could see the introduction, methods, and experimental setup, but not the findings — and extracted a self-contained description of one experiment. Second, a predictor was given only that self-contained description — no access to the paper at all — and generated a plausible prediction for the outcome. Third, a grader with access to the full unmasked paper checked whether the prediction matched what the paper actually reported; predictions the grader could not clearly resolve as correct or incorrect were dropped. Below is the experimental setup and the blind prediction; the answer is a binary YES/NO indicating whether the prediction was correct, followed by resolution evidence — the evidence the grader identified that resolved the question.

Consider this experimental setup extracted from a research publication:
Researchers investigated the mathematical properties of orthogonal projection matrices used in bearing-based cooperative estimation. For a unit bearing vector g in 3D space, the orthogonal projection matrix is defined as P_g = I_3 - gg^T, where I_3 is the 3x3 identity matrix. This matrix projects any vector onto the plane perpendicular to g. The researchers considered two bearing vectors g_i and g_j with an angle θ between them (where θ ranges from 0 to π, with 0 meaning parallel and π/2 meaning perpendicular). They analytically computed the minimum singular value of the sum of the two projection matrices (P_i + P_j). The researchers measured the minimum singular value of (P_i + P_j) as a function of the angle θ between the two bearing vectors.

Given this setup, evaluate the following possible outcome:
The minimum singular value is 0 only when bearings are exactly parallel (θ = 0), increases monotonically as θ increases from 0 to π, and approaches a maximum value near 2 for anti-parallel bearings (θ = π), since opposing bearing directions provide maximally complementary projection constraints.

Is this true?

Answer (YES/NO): NO